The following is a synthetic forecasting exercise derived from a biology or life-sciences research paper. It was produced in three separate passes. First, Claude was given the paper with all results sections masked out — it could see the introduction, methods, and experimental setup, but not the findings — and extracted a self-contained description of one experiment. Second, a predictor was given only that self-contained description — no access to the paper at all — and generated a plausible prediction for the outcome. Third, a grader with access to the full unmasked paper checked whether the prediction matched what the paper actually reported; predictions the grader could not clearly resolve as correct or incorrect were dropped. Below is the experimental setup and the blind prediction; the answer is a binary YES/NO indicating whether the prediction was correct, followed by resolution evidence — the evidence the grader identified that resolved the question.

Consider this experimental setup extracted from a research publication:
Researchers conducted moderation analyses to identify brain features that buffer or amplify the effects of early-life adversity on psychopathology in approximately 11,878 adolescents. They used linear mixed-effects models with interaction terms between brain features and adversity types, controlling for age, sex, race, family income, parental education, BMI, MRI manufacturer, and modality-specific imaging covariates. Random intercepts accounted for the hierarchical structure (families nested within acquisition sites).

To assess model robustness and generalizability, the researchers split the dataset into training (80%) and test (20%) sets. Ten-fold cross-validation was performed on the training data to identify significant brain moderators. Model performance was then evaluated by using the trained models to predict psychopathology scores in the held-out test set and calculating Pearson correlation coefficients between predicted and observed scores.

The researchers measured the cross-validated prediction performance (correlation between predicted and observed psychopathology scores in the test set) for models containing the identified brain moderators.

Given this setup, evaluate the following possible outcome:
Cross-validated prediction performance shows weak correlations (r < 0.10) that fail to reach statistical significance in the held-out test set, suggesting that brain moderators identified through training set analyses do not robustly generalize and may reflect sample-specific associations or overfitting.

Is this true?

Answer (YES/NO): NO